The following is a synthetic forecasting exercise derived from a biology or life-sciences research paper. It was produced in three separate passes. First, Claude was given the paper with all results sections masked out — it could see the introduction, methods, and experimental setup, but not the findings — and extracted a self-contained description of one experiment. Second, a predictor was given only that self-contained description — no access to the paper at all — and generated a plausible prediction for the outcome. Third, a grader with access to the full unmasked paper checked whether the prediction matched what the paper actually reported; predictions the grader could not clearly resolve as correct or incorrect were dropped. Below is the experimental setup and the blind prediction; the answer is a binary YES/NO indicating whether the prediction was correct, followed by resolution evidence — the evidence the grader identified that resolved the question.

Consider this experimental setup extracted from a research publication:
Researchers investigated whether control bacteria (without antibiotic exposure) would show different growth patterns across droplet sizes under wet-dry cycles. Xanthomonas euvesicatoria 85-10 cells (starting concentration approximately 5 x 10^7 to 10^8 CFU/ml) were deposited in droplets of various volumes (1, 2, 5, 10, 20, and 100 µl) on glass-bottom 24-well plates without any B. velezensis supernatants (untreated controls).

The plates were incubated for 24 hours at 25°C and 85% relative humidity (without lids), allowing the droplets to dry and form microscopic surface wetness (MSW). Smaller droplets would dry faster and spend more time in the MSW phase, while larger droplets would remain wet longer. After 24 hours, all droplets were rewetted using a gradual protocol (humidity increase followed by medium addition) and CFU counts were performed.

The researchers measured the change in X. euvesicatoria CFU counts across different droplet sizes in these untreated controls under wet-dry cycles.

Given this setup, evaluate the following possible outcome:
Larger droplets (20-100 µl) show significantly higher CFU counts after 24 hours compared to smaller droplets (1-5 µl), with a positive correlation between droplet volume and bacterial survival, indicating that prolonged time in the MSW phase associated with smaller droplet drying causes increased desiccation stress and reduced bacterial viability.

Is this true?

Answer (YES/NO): YES